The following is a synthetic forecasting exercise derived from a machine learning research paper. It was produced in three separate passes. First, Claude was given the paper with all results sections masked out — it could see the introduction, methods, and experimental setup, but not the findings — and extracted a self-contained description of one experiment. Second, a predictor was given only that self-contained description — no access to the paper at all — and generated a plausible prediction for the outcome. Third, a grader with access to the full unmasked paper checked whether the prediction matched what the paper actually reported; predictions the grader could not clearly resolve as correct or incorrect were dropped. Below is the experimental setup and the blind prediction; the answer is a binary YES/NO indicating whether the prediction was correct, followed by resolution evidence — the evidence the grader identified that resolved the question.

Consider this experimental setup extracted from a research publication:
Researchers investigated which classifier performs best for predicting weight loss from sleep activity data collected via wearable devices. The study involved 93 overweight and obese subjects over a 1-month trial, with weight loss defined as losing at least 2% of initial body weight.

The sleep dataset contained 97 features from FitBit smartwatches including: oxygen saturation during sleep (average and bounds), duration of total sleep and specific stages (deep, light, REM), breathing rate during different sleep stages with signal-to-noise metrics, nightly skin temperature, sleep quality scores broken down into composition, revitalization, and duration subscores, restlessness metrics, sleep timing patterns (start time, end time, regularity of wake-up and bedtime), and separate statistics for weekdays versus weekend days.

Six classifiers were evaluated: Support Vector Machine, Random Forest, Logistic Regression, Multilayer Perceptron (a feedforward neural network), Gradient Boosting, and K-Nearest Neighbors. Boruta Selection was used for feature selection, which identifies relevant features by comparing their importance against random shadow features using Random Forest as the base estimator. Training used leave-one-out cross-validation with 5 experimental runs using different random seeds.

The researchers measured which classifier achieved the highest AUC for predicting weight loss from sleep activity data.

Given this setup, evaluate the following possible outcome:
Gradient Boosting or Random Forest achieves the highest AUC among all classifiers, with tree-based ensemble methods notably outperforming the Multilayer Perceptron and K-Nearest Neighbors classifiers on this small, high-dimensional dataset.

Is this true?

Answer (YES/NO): NO